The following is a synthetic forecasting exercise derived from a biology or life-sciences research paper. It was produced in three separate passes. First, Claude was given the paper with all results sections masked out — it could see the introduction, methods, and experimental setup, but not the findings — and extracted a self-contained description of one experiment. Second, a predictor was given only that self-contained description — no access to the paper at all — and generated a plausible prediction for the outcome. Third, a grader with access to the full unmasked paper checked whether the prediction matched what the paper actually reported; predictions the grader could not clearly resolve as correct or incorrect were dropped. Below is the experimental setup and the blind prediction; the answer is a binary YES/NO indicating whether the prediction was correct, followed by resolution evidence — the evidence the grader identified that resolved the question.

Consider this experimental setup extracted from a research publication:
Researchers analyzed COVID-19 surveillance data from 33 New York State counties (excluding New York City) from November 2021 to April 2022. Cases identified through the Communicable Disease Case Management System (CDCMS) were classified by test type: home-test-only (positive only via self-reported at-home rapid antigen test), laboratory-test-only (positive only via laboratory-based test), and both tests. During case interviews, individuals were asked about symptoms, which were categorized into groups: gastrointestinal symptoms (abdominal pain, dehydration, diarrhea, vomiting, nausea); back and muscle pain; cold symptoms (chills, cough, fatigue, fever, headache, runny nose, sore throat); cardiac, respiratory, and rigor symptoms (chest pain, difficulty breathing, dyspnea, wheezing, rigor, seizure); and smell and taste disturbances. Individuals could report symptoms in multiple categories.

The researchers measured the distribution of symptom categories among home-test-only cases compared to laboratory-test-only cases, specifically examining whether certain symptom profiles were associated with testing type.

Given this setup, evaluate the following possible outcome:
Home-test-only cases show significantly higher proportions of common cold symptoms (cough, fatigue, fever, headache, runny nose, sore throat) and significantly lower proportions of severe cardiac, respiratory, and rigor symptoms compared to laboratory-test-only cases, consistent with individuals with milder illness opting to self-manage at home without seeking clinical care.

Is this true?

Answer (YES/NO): YES